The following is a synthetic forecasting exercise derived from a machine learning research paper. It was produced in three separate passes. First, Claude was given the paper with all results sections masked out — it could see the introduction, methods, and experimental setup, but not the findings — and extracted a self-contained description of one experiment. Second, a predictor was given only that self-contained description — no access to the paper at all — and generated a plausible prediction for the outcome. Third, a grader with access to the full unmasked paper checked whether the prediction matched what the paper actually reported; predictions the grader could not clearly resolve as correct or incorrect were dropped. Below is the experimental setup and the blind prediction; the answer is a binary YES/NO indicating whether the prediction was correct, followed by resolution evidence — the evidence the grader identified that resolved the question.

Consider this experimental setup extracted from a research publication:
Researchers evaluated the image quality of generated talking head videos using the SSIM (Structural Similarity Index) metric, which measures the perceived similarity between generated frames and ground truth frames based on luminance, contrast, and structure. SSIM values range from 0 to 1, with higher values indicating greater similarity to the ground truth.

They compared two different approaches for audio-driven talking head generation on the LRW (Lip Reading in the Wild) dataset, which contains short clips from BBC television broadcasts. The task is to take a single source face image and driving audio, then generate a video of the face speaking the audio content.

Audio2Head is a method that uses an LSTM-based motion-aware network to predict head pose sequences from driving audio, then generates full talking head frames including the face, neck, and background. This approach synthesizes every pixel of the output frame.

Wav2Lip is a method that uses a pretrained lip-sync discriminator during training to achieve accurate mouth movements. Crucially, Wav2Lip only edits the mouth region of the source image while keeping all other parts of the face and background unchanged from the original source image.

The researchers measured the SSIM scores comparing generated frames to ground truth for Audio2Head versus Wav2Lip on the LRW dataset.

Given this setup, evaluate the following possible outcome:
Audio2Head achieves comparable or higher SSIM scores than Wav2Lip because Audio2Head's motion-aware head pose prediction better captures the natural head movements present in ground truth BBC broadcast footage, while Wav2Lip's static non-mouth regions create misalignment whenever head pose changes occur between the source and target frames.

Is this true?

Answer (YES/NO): NO